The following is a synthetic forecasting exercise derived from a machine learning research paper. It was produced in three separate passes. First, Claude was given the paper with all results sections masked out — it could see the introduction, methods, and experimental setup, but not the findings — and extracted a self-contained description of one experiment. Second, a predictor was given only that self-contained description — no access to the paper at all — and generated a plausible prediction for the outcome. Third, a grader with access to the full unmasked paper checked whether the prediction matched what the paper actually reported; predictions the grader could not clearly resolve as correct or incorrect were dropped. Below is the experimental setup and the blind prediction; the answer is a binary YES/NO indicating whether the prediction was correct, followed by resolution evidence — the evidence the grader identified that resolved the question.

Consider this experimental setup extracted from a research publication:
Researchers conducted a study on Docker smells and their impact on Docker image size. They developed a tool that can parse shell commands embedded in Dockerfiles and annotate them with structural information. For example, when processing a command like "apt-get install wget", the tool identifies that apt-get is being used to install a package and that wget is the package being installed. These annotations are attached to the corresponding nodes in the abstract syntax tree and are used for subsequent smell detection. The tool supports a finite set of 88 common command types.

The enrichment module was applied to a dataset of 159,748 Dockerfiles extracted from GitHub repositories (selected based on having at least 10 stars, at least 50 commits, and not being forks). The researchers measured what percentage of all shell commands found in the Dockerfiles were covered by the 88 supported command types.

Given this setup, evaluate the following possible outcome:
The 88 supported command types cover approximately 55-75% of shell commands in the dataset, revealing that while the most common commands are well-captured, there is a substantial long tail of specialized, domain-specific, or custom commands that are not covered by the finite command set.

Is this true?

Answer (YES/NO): NO